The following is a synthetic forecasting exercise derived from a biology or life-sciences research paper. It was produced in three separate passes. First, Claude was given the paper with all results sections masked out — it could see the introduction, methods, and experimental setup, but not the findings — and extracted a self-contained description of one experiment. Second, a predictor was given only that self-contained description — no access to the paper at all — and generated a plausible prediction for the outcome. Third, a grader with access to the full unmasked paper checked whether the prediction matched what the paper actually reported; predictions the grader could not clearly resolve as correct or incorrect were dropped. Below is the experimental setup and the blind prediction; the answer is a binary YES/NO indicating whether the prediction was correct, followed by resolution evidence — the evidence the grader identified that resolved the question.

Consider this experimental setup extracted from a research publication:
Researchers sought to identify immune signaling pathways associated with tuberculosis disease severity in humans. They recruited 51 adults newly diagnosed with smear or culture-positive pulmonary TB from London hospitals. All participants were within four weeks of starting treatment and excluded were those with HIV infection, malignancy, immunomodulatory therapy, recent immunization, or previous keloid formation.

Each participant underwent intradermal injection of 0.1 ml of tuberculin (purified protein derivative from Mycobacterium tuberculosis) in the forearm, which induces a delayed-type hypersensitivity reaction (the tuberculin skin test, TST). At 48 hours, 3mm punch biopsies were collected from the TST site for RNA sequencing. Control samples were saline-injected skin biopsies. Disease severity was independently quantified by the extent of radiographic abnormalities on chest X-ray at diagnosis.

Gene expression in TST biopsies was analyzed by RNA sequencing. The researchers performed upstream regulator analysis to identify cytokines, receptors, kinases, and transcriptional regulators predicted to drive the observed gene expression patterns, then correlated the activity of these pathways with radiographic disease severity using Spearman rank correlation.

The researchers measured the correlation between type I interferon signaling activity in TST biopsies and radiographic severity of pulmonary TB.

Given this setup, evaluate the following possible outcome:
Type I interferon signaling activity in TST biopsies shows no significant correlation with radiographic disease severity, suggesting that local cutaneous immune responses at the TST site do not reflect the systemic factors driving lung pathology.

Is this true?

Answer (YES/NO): NO